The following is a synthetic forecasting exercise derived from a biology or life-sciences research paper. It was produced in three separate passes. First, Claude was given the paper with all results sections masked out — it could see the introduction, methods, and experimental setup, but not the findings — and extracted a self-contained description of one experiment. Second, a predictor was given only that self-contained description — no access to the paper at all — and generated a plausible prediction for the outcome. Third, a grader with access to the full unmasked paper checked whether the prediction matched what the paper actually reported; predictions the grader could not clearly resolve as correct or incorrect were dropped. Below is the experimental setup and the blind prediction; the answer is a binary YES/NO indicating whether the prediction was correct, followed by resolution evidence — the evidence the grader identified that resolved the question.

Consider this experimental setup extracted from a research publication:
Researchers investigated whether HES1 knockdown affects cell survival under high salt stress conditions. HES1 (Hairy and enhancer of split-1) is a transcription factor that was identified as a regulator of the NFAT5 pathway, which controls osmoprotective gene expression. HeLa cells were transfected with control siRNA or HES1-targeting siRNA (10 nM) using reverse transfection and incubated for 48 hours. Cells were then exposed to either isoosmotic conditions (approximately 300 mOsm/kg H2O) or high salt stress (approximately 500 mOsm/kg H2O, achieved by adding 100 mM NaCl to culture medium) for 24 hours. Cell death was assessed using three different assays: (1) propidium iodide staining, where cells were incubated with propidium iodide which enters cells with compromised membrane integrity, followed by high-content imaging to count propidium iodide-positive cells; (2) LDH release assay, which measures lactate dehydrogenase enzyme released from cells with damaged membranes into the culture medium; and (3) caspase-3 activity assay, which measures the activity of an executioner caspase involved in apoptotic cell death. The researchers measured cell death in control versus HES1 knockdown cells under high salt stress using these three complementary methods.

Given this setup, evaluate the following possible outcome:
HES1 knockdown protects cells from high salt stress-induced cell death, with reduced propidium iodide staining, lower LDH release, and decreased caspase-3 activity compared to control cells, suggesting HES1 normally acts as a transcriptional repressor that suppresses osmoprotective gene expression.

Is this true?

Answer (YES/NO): NO